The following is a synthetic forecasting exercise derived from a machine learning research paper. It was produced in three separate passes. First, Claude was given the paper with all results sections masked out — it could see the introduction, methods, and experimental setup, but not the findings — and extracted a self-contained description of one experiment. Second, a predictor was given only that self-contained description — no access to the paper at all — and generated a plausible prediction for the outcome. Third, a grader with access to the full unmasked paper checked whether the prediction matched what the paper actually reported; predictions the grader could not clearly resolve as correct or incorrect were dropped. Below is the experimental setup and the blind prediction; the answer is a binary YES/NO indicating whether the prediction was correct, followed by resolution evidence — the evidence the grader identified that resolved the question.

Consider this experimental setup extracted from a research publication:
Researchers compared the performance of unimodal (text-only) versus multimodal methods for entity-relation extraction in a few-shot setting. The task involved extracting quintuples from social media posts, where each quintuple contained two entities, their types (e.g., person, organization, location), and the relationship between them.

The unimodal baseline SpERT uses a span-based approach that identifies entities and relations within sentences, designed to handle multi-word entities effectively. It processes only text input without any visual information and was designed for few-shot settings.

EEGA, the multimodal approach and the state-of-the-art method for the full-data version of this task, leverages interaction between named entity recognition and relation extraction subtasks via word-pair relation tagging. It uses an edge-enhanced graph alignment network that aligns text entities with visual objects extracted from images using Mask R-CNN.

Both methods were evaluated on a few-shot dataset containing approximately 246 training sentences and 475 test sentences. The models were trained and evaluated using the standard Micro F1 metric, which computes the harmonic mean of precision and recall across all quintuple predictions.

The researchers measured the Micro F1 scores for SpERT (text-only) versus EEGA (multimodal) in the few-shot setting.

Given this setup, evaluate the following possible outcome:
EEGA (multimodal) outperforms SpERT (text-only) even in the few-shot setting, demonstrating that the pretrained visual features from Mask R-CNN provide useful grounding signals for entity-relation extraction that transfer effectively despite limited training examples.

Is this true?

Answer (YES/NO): NO